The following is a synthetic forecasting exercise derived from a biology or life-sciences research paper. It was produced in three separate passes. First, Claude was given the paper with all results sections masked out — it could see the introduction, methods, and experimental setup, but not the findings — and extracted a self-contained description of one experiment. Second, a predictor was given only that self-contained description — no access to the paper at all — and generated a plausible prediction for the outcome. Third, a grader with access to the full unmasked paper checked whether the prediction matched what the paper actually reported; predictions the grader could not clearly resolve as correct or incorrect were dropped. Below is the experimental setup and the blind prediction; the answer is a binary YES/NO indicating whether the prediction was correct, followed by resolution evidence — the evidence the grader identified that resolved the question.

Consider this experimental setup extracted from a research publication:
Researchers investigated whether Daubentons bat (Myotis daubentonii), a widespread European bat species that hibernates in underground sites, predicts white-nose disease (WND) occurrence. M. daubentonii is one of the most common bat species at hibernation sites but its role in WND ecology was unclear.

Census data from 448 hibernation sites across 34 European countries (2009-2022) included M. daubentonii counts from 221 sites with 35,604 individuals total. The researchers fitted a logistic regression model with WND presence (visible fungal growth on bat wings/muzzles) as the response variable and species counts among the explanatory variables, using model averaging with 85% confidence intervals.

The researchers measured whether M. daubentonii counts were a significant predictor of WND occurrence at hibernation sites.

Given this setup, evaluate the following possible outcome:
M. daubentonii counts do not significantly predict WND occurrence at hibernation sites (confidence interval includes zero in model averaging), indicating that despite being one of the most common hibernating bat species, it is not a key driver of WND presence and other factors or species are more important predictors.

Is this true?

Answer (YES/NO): YES